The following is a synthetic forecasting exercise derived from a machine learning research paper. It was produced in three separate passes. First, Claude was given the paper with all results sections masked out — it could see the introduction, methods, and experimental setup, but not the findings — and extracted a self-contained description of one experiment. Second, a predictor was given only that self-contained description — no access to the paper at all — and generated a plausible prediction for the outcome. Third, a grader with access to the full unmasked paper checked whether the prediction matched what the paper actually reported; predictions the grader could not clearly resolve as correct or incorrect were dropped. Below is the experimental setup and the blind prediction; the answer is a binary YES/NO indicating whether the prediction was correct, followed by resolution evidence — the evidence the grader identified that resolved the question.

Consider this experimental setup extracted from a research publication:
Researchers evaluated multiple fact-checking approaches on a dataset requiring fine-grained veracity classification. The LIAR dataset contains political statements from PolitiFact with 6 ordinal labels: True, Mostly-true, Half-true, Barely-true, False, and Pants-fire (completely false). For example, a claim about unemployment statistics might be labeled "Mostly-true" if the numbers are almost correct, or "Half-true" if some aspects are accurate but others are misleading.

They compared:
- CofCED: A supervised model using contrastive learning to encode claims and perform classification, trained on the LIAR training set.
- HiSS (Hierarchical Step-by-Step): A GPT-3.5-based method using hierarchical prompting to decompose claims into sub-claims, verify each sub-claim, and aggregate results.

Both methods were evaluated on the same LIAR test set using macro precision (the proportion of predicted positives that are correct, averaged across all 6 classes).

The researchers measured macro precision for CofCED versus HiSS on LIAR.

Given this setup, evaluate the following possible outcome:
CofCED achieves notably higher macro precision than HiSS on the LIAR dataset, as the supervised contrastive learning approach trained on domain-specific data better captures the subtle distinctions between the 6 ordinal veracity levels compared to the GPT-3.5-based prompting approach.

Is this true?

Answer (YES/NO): NO